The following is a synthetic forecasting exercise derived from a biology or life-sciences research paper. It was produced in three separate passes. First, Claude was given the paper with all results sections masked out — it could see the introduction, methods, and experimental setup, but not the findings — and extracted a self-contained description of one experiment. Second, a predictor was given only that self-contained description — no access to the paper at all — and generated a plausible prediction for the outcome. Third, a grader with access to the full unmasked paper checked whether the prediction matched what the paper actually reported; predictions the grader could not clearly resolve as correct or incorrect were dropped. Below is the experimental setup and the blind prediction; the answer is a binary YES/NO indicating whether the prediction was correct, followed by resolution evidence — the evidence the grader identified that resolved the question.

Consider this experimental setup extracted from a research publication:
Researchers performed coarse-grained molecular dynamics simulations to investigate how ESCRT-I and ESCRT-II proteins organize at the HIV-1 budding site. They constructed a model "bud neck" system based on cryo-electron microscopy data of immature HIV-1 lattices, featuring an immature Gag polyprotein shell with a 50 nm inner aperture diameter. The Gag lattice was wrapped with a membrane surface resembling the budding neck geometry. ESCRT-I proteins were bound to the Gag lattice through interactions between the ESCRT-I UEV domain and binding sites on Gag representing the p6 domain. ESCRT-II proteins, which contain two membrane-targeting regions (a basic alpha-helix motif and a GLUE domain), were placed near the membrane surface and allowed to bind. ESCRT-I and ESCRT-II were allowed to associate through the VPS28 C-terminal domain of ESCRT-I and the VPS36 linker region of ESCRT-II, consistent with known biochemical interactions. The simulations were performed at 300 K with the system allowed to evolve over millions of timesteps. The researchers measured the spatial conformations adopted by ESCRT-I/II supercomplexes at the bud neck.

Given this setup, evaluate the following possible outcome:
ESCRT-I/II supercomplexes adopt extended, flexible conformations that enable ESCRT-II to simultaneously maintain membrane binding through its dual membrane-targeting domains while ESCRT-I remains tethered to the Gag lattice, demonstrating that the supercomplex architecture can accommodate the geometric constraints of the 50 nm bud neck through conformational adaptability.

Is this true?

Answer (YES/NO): YES